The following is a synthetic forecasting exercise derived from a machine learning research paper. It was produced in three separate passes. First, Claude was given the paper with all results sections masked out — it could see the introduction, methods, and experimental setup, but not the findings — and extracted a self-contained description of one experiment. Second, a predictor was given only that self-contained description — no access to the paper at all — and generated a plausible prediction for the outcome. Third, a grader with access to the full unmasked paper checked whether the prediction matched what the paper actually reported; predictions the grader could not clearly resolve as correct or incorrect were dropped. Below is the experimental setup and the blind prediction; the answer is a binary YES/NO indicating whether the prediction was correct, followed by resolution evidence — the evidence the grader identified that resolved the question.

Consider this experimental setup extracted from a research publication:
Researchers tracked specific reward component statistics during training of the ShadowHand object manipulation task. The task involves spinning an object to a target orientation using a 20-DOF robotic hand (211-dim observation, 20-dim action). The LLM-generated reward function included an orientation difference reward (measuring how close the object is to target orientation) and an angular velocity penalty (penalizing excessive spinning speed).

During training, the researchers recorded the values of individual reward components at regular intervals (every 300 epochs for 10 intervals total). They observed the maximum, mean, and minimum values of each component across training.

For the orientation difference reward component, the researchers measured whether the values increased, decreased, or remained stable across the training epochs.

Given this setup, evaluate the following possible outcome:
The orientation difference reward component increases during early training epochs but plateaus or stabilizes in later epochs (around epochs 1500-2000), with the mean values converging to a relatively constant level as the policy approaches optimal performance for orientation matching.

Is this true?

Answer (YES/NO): NO